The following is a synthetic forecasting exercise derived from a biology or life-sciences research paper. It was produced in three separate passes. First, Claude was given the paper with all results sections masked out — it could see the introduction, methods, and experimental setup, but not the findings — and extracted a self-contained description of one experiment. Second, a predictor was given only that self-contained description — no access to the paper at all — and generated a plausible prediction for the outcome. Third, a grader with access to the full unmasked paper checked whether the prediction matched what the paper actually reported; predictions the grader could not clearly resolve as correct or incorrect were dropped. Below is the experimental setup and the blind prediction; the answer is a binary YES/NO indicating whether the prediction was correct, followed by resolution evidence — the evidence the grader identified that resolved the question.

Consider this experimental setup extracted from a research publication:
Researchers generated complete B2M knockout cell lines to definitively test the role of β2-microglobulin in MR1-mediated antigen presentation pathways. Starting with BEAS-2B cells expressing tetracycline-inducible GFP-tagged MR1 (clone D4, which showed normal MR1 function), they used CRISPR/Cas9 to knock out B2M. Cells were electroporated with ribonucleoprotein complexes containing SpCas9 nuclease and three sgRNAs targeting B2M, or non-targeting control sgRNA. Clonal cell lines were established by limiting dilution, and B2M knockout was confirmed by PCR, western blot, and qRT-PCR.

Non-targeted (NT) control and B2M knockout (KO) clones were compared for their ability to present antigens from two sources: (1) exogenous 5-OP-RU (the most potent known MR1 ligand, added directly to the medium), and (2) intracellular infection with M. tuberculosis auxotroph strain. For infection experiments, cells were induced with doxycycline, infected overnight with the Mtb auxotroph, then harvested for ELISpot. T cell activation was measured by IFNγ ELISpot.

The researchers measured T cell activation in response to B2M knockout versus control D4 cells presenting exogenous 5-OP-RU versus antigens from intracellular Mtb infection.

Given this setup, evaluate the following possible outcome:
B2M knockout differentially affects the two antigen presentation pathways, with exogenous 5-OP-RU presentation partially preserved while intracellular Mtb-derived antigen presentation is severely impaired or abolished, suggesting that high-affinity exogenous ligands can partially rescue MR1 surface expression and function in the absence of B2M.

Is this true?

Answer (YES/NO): NO